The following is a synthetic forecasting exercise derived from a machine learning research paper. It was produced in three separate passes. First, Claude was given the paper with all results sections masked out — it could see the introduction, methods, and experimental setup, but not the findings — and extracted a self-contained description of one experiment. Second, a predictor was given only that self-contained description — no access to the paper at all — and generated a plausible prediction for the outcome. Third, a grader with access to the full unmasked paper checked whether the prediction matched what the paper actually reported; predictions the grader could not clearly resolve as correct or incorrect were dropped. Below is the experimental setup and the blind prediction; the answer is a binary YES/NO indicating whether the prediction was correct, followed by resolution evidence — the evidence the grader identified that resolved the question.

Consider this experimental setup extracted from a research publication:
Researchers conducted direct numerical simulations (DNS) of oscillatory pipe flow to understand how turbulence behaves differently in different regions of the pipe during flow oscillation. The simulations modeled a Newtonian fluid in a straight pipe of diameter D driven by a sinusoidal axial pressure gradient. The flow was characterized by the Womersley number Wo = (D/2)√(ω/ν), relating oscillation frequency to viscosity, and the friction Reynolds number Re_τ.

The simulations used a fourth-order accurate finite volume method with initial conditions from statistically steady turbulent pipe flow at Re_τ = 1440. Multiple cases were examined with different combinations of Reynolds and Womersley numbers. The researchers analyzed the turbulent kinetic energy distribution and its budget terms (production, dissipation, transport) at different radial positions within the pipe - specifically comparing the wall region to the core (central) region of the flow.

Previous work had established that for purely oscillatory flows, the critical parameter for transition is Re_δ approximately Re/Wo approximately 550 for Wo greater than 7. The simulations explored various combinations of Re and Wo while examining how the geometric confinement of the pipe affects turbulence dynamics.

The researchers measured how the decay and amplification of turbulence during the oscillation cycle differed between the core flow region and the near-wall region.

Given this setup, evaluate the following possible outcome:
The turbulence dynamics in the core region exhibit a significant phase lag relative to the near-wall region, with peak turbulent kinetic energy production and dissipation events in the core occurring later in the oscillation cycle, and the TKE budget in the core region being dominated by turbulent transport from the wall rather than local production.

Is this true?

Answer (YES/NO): NO